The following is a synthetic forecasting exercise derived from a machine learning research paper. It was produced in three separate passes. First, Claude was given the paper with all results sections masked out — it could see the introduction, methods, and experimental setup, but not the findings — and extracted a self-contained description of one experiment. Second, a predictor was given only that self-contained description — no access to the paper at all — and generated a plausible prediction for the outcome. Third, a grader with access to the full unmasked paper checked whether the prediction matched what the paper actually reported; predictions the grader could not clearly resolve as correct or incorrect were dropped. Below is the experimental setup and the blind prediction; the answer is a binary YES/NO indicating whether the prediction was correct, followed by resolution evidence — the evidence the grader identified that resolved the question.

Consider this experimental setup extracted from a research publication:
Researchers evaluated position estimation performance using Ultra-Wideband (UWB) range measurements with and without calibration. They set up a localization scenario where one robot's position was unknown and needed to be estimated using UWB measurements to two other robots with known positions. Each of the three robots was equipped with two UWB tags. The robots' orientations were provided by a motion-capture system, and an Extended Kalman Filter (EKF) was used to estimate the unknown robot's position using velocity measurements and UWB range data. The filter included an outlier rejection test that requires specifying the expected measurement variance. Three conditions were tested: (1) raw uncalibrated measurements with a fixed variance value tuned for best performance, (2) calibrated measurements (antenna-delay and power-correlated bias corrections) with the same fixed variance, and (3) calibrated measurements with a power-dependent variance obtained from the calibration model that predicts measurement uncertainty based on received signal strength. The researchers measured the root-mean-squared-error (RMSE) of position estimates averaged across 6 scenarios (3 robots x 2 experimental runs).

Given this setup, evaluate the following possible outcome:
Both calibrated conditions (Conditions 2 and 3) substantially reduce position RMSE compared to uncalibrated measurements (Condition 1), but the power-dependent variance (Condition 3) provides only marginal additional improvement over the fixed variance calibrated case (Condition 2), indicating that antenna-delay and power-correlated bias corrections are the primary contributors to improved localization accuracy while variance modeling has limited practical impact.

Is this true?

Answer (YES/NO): NO